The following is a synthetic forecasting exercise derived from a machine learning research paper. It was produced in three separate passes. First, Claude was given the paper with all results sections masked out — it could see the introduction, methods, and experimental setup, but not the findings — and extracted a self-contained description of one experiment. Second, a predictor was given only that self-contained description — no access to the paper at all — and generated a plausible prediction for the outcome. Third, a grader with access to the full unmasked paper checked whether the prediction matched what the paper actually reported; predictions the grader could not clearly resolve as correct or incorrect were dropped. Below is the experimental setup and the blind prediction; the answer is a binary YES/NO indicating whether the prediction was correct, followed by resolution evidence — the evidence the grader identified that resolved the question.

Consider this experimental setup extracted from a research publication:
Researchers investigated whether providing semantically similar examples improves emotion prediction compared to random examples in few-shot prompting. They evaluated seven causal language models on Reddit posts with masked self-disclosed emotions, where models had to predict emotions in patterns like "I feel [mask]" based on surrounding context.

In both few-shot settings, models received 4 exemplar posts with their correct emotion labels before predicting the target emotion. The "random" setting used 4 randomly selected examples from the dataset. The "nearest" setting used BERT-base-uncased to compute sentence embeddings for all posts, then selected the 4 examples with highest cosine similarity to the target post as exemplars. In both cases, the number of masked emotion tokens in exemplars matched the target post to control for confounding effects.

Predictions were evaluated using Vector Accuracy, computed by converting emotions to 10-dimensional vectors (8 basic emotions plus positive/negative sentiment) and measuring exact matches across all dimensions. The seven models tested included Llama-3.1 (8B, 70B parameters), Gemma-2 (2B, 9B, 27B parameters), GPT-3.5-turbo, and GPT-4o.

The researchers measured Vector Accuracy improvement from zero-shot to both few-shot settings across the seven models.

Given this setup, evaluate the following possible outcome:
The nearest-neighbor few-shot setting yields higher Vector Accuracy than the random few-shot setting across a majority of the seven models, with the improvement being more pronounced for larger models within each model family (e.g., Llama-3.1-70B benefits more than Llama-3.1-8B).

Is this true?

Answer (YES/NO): NO